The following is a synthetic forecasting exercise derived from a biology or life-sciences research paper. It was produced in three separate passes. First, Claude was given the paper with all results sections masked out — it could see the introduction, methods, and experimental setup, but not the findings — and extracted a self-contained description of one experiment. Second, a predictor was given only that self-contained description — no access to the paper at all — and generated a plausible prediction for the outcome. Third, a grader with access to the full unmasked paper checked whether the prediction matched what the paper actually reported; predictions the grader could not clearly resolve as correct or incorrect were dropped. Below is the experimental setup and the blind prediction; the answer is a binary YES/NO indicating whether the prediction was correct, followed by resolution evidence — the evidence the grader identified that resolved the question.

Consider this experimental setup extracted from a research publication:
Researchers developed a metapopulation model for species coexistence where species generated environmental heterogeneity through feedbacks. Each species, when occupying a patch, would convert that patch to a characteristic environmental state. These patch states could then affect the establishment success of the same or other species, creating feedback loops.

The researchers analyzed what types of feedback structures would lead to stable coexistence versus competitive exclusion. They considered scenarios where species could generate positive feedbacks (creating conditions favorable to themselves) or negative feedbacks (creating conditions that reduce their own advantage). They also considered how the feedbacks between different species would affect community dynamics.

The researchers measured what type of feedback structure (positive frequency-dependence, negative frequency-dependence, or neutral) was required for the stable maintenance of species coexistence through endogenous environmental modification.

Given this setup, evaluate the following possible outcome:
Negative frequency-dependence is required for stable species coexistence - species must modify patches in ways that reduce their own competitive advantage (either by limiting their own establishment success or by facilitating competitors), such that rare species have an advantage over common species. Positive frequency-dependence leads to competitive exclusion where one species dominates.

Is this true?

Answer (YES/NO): YES